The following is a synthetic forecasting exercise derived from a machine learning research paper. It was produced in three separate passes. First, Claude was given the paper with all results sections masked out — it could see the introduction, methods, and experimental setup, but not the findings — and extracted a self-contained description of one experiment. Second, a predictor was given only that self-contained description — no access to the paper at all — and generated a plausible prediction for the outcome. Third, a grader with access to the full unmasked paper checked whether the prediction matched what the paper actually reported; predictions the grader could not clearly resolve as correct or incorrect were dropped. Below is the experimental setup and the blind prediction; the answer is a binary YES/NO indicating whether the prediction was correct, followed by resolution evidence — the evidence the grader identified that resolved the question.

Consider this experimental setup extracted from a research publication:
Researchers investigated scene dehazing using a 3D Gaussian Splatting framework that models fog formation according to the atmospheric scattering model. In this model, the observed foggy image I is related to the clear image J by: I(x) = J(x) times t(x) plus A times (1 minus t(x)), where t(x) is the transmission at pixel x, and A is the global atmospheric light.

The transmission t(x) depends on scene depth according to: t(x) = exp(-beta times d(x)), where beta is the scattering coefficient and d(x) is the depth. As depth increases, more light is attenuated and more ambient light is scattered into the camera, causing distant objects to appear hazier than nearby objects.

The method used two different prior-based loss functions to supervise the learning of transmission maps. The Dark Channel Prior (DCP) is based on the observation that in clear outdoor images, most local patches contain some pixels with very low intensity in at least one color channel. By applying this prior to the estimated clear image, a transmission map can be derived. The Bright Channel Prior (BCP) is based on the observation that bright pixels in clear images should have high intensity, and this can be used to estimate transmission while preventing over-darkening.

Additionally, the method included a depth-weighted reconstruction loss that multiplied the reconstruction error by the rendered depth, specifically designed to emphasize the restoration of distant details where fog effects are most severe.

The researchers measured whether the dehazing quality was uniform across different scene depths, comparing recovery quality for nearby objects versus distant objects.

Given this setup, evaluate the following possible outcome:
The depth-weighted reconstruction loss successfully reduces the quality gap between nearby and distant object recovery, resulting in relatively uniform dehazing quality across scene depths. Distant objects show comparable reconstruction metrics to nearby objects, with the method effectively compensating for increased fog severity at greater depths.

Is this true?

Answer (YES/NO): NO